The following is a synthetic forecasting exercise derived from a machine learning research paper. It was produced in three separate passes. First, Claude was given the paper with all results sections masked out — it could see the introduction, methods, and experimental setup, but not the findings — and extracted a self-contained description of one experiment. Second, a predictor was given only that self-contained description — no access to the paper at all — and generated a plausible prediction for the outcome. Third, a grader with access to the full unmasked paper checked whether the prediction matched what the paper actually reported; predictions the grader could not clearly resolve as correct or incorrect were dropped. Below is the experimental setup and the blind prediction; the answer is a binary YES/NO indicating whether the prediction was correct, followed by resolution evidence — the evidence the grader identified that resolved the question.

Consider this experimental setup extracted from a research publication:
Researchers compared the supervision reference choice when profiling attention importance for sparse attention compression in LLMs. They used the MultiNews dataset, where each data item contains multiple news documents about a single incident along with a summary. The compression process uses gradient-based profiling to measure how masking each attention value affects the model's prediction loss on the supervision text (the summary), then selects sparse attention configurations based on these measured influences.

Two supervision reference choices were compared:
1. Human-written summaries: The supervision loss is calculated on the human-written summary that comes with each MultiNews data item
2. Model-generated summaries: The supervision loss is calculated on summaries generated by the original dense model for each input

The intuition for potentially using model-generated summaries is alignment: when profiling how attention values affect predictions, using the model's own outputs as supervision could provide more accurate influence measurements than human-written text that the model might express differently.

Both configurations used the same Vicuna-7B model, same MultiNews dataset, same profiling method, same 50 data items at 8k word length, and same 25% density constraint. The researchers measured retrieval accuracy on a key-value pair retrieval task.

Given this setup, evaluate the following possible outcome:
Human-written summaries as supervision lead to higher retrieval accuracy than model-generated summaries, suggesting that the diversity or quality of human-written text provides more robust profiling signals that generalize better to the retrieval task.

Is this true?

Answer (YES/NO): NO